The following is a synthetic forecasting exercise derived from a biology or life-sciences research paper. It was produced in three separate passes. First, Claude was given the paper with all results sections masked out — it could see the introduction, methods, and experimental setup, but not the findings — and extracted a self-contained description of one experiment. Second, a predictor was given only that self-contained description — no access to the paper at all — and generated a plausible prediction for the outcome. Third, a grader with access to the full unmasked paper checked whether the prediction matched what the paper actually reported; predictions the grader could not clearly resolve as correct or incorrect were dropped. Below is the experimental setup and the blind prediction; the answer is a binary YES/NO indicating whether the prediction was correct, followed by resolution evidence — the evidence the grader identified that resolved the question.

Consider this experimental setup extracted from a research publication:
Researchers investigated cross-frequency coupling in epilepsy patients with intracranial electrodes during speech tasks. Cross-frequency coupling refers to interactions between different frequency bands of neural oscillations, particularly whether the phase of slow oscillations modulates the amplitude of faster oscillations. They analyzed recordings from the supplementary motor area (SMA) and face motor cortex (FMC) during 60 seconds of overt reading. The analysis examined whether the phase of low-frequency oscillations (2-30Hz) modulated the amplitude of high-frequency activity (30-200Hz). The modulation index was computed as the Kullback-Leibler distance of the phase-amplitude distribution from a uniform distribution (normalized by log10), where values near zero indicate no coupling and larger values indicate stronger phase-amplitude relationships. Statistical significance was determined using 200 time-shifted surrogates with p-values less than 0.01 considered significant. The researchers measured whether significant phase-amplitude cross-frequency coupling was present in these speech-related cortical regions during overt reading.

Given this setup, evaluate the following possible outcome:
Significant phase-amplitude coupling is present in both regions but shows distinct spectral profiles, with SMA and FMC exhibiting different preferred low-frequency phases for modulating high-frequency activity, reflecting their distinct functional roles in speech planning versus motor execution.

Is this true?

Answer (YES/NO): NO